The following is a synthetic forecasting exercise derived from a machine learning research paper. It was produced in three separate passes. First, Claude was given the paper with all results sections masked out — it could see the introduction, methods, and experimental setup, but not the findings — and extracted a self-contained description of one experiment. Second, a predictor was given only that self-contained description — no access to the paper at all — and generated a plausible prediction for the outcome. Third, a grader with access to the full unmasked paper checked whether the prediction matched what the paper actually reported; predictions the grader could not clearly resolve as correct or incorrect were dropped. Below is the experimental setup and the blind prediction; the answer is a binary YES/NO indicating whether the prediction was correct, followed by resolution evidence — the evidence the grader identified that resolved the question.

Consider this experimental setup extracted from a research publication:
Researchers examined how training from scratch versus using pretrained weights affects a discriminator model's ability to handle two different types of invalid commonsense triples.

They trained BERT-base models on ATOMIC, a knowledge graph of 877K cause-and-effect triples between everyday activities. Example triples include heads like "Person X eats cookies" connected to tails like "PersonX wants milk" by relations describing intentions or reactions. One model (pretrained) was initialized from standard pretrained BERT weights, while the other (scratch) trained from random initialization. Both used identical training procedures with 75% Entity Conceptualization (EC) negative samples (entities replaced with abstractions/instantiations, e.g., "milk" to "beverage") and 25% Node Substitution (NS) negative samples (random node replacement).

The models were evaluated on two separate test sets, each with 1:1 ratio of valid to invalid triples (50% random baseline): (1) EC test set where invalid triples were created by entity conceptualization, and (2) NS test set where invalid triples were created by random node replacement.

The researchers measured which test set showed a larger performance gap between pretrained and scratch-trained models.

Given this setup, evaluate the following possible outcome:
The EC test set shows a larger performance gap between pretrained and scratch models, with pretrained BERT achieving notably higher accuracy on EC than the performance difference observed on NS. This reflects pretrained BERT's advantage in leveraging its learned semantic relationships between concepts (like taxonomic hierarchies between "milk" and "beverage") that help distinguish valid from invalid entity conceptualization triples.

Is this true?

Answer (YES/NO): NO